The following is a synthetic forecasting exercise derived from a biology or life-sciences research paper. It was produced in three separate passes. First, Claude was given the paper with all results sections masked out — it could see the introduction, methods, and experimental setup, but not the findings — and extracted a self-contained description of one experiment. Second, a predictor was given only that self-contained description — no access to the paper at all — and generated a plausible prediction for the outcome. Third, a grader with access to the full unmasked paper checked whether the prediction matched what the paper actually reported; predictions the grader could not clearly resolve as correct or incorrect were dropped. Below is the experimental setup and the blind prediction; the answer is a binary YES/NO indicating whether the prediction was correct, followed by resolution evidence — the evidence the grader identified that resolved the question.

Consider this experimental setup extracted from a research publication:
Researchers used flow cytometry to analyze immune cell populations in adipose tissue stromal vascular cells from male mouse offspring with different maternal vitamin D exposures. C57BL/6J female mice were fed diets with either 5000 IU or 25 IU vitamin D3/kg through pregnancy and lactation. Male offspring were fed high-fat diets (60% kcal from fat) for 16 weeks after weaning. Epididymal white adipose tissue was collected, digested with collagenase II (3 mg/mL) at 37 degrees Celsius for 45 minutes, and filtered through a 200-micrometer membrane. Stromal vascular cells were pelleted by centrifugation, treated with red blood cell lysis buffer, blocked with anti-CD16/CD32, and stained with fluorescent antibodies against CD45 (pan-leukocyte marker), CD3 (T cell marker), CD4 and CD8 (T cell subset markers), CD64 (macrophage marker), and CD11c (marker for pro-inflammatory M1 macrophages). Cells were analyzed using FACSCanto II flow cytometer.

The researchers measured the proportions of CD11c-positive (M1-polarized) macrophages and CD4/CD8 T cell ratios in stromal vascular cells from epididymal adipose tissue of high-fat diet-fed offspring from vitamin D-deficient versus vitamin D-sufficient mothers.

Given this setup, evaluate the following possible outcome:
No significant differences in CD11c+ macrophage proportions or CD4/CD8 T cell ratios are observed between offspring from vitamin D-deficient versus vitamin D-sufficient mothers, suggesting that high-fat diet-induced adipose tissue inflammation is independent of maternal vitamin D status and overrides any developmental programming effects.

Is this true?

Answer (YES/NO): NO